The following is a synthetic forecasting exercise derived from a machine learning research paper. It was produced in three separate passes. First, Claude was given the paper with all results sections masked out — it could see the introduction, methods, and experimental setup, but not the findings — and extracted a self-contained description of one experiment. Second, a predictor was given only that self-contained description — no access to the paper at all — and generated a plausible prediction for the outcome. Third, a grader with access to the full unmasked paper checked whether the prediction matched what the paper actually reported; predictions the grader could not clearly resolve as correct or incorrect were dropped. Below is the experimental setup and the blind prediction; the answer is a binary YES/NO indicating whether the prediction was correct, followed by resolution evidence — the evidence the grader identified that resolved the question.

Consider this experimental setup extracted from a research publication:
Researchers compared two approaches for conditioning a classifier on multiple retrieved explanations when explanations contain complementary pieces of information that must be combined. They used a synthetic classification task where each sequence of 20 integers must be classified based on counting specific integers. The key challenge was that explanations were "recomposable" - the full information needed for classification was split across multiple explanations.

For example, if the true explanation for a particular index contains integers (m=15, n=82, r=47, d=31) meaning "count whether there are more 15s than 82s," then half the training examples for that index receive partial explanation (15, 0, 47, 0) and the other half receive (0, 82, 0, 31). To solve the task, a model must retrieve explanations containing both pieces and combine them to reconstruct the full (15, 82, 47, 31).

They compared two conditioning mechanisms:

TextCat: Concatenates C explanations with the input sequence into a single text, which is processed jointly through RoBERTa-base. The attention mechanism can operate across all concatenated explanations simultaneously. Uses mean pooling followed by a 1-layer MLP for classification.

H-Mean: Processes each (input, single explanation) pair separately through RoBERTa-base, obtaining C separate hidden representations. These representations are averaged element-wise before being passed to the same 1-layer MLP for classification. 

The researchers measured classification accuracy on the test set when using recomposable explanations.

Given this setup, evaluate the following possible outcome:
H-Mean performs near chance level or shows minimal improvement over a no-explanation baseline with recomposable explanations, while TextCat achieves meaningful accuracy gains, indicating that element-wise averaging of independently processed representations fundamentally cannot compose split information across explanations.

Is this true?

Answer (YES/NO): NO